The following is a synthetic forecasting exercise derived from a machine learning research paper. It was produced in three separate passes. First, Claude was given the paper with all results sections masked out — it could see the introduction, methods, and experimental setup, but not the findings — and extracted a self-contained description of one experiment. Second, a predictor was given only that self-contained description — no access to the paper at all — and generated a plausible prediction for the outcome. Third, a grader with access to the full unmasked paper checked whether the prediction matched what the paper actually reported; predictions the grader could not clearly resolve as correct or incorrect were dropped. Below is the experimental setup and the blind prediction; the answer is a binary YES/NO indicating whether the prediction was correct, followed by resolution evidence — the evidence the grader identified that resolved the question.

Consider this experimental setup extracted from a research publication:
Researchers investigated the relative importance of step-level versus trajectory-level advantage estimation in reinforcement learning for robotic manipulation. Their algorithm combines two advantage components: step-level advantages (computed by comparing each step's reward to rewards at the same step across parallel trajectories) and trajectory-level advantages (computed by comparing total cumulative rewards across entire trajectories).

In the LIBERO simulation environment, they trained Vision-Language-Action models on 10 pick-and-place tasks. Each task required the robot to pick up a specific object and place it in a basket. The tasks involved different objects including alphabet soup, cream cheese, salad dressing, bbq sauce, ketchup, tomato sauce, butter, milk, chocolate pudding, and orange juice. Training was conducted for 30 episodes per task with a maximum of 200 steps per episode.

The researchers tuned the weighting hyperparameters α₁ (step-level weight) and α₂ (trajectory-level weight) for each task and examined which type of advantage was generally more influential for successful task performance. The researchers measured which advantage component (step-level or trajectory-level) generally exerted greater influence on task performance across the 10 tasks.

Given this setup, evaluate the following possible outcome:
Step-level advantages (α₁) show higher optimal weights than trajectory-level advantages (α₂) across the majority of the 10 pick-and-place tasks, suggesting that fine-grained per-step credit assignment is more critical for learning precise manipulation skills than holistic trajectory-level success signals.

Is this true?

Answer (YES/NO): NO